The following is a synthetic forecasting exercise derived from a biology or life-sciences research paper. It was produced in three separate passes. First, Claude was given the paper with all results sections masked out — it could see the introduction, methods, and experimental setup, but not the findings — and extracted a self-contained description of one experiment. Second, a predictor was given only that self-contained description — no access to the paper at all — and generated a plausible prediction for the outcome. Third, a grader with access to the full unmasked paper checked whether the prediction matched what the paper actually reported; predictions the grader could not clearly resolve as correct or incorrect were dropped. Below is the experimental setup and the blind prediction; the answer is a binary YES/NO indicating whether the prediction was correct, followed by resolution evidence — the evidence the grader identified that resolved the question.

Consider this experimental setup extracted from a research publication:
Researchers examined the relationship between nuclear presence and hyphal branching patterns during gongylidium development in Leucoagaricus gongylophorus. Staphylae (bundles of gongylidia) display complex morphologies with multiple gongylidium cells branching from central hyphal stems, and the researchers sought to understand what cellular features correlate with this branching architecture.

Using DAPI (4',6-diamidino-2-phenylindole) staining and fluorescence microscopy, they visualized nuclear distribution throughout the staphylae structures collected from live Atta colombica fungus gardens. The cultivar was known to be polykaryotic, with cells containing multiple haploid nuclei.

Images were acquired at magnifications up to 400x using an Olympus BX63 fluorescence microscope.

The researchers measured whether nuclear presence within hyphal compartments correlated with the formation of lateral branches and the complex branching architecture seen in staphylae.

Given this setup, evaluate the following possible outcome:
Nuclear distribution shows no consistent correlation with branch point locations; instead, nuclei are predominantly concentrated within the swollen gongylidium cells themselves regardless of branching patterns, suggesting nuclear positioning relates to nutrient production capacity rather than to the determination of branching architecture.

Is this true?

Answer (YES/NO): NO